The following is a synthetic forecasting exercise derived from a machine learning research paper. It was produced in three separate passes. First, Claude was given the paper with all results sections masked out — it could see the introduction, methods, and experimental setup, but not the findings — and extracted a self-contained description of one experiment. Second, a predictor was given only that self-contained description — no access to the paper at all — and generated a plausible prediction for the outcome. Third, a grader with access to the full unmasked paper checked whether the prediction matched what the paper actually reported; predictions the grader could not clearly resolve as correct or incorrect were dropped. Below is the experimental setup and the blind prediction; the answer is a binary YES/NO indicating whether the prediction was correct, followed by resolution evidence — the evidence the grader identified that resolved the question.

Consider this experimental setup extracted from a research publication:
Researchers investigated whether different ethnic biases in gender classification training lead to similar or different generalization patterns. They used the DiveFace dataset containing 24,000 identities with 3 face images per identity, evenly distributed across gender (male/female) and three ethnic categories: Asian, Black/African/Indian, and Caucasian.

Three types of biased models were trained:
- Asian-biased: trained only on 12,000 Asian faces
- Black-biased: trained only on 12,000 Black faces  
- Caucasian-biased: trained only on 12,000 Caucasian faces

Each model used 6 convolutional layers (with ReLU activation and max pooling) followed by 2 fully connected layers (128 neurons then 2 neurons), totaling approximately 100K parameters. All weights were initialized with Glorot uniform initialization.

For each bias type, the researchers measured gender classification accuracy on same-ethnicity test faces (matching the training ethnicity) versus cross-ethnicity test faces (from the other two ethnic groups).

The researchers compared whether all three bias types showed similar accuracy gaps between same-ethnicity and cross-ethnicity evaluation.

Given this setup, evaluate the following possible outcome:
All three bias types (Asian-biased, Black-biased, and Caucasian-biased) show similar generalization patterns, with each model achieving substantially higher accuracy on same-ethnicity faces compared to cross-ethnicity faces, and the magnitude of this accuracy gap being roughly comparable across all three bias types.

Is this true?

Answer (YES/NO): YES